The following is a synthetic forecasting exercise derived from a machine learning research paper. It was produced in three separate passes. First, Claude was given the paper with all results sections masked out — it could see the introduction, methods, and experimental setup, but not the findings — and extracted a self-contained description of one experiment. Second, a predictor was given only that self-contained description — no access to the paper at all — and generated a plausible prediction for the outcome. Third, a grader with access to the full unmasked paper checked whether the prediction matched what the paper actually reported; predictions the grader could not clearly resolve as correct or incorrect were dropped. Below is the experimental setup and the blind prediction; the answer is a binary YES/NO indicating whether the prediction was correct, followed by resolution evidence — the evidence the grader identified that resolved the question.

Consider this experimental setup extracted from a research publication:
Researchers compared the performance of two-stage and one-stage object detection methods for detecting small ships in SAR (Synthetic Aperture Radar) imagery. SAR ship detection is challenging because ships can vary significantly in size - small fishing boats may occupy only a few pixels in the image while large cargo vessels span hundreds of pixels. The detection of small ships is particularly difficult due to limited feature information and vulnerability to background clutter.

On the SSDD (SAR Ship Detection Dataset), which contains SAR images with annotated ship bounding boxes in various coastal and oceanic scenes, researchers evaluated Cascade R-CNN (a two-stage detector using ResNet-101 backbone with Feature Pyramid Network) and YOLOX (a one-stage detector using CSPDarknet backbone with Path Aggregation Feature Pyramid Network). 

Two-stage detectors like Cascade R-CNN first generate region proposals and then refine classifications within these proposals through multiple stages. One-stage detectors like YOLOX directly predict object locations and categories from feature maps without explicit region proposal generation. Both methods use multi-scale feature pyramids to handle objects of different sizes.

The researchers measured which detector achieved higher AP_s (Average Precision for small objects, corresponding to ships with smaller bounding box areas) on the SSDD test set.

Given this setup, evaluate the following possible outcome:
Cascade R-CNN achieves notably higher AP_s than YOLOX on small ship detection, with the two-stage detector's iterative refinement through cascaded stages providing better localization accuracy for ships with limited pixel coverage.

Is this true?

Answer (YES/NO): NO